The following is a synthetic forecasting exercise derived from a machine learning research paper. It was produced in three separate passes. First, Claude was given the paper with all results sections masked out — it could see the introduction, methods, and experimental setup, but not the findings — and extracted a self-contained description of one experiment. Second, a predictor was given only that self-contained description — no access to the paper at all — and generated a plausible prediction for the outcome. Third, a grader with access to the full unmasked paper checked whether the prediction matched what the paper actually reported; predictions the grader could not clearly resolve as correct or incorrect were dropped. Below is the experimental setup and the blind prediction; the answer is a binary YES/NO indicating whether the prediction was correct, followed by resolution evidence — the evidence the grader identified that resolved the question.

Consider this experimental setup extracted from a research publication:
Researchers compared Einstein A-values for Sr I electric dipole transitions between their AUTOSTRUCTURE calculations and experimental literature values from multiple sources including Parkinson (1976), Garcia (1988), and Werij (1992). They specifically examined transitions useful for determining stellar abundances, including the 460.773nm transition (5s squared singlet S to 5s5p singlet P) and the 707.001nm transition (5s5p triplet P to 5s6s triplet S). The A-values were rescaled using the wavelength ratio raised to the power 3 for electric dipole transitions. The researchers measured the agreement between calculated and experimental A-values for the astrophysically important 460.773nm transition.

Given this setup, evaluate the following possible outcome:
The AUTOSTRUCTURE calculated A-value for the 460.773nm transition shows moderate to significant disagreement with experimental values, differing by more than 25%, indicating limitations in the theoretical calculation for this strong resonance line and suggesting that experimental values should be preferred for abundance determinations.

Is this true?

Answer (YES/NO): NO